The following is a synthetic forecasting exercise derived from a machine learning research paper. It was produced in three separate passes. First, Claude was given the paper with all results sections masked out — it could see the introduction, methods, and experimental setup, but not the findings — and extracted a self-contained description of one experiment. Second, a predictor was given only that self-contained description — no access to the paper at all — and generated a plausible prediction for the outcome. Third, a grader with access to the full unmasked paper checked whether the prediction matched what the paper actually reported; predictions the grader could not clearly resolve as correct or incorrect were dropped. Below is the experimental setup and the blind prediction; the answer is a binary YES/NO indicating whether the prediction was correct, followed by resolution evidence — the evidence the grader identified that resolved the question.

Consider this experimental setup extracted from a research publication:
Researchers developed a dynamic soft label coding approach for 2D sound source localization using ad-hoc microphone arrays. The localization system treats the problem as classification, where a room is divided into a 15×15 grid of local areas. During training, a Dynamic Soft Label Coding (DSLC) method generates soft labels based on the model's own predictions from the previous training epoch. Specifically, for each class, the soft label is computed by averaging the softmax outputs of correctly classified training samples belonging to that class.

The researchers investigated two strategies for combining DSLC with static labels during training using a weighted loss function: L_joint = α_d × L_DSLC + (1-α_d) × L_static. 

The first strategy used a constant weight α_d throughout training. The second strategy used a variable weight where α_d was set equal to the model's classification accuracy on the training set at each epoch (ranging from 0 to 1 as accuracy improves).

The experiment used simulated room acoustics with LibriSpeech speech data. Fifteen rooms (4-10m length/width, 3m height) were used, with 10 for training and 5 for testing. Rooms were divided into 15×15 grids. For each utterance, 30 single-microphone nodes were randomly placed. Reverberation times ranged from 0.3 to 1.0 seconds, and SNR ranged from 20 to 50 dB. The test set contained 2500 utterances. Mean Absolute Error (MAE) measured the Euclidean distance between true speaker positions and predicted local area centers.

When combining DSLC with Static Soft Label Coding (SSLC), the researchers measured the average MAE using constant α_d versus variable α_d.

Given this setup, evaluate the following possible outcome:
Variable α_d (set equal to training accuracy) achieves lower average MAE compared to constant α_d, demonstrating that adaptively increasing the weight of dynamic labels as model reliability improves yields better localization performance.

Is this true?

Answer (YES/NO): NO